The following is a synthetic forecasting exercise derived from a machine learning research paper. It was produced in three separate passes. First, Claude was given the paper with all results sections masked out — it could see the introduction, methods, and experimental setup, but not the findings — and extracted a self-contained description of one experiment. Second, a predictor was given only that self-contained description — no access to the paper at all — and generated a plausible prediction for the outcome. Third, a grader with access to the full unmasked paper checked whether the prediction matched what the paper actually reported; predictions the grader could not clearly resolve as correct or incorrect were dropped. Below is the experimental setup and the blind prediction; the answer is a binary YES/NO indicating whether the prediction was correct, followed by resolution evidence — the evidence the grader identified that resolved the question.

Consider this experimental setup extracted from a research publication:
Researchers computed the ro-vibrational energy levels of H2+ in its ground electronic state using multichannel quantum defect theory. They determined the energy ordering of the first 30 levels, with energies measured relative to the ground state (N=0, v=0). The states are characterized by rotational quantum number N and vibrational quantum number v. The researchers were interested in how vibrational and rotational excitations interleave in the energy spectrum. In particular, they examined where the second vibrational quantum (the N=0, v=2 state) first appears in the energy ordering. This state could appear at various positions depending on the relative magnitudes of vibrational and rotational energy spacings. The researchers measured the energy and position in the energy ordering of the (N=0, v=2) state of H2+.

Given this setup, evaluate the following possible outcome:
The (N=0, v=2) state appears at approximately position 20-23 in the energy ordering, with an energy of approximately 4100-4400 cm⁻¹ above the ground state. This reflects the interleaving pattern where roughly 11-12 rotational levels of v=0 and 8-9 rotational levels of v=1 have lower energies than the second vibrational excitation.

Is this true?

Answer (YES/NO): YES